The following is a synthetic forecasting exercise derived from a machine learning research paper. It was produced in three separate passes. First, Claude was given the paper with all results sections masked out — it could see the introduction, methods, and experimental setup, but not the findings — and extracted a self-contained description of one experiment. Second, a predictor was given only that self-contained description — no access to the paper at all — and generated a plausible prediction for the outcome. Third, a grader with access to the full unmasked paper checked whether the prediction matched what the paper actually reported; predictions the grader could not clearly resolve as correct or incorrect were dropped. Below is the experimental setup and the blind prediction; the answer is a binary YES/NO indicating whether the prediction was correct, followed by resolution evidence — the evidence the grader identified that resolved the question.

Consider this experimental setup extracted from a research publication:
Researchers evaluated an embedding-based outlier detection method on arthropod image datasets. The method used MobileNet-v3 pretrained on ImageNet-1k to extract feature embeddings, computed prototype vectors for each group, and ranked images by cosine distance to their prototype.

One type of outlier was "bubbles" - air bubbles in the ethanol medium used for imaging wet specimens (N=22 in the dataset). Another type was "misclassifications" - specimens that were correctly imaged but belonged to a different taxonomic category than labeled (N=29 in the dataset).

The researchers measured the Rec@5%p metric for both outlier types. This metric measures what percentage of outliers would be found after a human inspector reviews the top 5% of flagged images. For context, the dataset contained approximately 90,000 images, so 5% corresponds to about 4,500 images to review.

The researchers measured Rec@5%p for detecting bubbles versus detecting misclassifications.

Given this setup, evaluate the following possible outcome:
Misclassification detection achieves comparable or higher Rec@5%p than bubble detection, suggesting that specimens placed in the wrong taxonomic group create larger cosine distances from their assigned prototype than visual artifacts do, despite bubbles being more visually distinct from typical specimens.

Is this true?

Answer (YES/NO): NO